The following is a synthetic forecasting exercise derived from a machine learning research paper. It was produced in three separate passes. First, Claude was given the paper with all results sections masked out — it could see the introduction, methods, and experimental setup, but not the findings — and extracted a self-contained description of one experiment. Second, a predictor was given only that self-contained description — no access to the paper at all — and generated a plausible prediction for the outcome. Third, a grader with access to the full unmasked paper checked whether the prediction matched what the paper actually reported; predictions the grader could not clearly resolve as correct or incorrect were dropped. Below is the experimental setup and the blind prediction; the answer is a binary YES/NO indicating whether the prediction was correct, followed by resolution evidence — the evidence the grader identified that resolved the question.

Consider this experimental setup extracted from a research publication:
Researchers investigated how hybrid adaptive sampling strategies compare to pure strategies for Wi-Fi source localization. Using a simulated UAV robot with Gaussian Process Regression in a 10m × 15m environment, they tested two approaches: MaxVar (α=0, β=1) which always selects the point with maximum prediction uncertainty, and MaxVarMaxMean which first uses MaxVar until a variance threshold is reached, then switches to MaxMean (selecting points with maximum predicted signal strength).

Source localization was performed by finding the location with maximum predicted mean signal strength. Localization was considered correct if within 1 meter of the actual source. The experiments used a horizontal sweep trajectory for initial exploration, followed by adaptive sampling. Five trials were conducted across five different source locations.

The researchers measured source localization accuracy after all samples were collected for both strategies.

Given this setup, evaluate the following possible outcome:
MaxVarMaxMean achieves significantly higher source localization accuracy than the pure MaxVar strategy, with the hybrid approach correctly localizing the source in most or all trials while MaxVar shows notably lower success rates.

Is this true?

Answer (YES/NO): NO